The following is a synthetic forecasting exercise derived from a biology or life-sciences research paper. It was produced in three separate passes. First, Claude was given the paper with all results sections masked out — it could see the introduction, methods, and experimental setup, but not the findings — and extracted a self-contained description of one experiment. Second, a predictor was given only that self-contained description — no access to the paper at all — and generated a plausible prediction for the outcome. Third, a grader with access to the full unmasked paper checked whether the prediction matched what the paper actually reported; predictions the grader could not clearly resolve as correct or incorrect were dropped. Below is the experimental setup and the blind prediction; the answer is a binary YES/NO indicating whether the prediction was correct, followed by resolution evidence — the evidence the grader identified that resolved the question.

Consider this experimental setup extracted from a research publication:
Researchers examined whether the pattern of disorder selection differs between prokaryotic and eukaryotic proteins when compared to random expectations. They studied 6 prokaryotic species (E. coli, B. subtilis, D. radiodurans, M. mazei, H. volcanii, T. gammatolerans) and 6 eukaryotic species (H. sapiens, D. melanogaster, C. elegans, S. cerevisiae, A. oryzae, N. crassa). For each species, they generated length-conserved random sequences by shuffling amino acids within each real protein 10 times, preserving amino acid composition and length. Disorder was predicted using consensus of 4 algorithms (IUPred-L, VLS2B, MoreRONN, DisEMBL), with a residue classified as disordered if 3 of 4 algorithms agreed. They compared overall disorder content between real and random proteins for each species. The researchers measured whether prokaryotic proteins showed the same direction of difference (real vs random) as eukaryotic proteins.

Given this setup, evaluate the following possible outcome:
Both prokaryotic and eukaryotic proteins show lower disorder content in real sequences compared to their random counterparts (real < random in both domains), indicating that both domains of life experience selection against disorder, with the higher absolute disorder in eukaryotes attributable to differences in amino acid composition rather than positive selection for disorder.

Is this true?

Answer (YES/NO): NO